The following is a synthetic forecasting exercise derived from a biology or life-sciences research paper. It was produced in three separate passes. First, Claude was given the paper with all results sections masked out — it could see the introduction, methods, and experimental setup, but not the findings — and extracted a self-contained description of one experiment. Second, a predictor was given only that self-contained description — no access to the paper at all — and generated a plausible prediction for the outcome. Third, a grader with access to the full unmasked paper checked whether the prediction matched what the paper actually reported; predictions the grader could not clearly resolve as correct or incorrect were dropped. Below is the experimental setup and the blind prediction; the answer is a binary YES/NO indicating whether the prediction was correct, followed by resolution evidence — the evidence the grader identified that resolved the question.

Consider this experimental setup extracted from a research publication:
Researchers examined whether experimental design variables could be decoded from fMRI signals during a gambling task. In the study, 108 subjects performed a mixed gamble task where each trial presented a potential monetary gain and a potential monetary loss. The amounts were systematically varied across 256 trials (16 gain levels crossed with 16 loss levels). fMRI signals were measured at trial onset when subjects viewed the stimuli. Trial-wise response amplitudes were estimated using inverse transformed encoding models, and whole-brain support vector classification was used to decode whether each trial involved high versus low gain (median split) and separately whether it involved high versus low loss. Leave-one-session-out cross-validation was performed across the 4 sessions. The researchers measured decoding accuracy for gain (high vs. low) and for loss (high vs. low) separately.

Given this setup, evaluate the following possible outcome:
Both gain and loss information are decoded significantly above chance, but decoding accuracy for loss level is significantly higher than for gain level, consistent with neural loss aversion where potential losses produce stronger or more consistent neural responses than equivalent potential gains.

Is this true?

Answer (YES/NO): NO